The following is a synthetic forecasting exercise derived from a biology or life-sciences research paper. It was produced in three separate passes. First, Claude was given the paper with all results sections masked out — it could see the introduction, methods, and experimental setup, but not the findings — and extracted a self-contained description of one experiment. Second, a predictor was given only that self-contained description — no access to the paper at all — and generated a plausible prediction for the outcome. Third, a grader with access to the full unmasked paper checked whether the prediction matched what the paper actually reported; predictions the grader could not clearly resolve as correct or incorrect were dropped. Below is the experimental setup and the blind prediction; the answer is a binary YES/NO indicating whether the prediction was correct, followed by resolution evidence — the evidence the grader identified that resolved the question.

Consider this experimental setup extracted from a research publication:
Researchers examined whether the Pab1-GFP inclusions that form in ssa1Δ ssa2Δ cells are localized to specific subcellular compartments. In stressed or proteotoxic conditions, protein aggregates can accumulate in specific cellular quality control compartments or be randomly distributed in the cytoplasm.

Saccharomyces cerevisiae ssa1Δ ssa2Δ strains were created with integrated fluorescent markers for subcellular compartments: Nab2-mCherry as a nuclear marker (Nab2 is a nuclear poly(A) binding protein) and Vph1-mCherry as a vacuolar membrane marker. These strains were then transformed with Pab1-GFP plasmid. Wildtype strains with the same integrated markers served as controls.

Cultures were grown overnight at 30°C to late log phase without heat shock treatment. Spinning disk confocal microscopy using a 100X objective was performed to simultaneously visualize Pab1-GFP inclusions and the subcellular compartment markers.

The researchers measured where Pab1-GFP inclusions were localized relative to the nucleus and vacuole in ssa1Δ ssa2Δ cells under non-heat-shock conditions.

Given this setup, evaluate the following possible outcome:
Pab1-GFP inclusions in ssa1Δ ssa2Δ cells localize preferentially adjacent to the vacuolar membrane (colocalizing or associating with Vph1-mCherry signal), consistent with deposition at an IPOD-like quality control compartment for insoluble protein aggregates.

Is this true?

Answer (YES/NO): YES